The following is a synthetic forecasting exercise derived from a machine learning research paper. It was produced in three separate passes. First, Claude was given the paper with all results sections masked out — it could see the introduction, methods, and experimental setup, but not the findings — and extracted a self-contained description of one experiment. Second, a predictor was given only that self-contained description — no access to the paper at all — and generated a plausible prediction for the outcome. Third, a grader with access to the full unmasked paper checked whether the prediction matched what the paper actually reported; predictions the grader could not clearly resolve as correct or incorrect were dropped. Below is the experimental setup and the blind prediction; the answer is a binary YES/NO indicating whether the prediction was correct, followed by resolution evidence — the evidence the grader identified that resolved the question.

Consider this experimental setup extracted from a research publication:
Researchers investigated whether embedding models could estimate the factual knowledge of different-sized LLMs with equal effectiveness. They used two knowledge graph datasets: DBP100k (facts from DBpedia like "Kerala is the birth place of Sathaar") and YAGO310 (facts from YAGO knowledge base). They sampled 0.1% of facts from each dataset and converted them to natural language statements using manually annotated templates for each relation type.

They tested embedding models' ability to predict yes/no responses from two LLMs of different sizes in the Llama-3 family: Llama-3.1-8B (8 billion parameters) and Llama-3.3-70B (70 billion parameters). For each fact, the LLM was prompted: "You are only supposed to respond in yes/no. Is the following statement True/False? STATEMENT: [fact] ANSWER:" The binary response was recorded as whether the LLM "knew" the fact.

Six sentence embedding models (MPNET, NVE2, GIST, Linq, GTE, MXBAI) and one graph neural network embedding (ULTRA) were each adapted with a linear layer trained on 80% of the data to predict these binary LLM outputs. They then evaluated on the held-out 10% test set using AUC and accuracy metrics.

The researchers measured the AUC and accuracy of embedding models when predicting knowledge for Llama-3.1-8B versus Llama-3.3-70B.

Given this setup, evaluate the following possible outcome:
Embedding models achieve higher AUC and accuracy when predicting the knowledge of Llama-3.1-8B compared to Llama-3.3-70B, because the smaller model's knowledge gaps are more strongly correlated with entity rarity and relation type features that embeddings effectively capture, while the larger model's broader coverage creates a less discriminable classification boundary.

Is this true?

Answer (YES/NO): YES